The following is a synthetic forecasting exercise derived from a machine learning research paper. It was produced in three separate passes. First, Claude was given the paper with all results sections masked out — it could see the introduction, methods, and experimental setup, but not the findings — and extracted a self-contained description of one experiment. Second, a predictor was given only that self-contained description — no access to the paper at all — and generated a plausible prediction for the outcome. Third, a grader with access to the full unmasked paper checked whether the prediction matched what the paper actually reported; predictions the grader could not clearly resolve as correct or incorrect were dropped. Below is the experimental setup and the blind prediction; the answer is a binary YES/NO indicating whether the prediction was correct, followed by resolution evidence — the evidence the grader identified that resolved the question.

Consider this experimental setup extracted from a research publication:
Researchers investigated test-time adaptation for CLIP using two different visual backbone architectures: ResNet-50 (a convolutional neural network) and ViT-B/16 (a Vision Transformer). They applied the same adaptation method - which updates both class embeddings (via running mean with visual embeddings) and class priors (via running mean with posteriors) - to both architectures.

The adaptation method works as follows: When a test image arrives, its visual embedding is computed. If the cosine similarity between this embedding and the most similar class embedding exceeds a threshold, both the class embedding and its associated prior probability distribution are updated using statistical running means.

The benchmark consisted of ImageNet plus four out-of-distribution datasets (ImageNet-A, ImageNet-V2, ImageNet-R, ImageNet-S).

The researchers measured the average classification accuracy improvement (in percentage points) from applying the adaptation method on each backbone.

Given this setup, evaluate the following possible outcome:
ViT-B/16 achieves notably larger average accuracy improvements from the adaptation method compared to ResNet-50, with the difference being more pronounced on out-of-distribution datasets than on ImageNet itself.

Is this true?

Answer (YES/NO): NO